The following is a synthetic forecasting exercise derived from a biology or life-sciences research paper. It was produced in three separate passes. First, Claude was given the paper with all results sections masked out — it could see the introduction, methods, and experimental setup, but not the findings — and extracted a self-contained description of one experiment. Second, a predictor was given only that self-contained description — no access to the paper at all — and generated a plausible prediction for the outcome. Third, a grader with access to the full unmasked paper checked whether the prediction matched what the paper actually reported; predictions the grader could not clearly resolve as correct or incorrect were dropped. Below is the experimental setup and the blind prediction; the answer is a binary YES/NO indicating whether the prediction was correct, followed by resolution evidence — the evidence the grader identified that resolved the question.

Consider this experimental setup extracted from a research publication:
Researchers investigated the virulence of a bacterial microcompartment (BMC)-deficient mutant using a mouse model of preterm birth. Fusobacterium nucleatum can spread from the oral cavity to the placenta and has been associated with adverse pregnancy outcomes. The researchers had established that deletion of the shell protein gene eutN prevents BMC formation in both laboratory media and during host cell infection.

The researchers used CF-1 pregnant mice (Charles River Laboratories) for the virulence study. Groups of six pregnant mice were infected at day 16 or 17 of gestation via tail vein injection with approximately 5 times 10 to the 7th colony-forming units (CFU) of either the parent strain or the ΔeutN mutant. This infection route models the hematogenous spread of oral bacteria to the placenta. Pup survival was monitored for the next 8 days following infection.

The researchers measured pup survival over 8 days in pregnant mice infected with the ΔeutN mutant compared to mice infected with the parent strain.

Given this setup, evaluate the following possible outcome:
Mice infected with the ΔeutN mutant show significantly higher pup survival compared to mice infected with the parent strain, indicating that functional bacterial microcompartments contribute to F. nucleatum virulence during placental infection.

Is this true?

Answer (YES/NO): YES